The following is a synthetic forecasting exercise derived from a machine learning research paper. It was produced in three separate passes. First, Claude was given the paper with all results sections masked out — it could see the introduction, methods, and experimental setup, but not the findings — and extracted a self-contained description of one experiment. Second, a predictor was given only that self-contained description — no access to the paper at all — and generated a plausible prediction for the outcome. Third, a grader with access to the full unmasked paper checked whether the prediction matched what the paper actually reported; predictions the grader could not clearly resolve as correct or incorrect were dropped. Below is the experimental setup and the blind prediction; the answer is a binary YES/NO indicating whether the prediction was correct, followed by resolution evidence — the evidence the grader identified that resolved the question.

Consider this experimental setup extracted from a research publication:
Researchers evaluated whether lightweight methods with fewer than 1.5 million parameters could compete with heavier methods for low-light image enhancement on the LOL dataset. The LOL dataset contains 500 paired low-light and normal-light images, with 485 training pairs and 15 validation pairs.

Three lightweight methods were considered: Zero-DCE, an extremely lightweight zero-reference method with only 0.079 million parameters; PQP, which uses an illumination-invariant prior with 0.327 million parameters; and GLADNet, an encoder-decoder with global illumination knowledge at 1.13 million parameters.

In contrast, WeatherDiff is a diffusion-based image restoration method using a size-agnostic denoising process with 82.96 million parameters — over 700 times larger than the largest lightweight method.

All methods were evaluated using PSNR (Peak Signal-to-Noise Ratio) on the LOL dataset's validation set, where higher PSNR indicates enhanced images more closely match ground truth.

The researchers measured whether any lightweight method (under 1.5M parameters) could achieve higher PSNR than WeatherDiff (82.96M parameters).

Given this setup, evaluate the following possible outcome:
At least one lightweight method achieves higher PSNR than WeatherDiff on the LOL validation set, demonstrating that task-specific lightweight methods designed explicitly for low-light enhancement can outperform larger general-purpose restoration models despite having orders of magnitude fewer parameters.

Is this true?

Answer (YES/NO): YES